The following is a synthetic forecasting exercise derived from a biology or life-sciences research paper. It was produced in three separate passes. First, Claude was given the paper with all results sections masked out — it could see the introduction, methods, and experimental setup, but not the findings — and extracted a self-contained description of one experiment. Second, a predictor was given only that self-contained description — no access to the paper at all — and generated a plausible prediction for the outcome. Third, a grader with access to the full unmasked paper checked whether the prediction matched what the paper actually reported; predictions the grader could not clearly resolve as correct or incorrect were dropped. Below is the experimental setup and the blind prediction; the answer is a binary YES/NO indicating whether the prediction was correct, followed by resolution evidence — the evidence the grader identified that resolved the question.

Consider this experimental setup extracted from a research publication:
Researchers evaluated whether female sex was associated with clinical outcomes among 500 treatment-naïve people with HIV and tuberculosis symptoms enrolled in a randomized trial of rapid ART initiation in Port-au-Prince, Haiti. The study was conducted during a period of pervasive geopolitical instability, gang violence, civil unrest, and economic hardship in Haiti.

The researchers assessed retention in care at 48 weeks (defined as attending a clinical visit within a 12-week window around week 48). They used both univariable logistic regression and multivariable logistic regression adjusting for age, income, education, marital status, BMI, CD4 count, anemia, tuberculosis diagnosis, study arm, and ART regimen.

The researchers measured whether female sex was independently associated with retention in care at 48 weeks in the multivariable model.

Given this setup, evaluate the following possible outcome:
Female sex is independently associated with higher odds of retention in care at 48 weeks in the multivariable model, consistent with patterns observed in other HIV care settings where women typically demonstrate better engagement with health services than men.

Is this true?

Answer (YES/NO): NO